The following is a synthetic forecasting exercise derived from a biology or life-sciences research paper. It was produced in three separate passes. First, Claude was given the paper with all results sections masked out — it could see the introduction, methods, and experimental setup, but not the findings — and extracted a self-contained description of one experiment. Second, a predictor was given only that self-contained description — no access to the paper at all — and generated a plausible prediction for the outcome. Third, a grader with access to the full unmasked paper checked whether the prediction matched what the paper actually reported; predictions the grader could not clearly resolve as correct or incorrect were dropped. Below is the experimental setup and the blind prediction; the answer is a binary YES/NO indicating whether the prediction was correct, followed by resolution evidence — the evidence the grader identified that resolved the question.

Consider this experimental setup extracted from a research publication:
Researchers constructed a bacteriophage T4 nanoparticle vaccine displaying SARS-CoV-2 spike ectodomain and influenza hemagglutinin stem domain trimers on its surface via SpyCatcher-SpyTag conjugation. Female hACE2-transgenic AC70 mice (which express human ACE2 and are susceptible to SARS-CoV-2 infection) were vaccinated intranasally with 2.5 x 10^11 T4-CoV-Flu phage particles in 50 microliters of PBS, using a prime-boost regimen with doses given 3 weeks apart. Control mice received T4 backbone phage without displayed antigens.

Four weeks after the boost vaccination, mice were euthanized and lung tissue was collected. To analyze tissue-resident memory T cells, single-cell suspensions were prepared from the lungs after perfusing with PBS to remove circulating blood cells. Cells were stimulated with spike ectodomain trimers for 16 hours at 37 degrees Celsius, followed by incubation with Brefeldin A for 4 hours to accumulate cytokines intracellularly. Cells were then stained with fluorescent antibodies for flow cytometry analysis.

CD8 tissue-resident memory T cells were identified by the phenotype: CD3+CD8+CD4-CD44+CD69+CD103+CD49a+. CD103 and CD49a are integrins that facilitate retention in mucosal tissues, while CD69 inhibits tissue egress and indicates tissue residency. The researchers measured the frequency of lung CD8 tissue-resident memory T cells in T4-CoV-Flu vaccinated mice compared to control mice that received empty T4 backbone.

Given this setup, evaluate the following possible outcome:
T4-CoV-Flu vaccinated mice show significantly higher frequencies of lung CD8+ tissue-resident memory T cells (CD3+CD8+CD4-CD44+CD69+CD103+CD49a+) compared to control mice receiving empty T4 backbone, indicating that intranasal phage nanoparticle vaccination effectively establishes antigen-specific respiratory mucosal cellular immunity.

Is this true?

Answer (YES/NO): YES